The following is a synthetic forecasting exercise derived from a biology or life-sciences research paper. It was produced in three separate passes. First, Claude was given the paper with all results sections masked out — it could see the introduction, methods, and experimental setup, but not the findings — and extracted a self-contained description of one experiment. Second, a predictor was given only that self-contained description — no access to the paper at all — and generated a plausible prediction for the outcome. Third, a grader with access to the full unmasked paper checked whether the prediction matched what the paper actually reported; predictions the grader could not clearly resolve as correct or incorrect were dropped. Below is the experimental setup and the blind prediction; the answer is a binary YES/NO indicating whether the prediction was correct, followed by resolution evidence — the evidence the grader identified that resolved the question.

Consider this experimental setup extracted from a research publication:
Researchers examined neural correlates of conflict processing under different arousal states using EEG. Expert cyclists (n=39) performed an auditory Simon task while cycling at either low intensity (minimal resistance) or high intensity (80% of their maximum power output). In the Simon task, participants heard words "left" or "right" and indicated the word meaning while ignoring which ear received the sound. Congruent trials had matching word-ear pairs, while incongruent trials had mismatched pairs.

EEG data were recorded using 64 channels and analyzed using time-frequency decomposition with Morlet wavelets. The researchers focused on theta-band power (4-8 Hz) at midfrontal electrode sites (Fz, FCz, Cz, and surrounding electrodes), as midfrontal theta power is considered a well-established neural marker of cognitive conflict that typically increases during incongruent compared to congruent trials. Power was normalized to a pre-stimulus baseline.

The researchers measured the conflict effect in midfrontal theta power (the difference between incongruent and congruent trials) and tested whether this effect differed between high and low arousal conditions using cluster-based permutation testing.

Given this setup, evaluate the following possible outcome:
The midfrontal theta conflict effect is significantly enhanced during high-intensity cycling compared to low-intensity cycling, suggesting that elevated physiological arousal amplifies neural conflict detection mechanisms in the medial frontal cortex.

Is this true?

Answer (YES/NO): NO